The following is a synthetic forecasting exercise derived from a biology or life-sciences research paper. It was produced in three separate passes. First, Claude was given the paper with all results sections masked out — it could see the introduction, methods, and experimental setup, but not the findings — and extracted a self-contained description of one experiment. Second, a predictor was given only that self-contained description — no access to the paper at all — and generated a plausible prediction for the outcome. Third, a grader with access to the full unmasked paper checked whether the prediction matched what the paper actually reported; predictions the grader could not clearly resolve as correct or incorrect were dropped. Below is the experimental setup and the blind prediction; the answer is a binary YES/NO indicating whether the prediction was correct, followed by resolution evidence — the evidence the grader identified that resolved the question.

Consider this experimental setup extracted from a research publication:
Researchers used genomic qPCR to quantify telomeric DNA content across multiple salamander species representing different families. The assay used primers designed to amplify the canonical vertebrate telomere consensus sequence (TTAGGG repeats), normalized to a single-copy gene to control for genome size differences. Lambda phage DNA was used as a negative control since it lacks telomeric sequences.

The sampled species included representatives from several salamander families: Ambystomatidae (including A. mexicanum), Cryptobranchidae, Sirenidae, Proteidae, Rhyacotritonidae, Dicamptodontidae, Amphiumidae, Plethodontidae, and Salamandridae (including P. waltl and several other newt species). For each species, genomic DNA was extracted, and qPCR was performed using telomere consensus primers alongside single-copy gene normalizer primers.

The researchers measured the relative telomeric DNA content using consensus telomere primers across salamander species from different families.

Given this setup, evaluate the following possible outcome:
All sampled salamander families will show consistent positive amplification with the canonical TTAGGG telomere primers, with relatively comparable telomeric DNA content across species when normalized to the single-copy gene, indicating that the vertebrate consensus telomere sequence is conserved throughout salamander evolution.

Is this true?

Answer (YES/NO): NO